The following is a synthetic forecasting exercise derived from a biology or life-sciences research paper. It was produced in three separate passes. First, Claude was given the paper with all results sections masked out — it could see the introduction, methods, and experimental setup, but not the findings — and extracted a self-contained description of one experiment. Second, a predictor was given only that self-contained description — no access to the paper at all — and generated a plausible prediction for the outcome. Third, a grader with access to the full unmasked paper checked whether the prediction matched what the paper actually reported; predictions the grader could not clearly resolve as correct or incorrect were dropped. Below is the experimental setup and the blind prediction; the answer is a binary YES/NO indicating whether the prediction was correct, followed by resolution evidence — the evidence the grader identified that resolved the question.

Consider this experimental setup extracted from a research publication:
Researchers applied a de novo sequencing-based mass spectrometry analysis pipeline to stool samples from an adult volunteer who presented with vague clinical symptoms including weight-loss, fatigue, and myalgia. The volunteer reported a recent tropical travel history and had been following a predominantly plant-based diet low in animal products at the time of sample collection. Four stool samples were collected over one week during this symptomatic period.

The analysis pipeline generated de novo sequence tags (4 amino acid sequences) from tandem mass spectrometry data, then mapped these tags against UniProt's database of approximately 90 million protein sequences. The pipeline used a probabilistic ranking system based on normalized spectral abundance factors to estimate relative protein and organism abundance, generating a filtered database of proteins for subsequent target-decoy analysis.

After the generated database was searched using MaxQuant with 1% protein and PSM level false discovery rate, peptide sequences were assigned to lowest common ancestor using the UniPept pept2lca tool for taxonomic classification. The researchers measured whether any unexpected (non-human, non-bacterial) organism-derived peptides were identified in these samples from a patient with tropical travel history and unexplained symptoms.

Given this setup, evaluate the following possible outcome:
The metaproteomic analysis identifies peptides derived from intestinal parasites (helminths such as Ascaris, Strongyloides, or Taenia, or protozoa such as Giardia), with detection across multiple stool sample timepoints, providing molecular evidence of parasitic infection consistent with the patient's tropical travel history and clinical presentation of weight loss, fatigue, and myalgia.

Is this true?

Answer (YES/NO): NO